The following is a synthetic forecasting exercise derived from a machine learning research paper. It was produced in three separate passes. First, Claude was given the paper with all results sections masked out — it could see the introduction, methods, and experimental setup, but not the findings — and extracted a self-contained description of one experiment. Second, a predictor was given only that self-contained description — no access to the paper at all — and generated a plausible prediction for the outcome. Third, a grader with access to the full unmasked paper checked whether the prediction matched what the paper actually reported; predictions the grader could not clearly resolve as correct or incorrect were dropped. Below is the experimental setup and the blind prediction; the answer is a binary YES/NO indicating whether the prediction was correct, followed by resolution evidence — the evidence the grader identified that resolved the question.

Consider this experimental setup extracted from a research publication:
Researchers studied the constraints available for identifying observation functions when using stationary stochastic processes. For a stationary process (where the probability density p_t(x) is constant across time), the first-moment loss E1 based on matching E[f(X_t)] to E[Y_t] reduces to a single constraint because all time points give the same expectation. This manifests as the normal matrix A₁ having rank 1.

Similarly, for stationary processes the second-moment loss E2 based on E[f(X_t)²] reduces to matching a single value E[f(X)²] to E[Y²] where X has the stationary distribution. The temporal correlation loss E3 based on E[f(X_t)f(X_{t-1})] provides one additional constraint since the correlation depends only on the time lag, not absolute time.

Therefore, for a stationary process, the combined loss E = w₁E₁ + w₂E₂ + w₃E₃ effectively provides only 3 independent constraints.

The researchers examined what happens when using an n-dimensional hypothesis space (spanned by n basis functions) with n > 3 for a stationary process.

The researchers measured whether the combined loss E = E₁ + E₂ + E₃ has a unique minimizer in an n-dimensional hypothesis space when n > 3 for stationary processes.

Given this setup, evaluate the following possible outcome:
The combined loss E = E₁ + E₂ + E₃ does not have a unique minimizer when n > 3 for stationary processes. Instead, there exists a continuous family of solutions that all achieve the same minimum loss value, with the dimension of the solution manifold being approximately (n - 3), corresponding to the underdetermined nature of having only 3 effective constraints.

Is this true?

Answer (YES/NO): YES